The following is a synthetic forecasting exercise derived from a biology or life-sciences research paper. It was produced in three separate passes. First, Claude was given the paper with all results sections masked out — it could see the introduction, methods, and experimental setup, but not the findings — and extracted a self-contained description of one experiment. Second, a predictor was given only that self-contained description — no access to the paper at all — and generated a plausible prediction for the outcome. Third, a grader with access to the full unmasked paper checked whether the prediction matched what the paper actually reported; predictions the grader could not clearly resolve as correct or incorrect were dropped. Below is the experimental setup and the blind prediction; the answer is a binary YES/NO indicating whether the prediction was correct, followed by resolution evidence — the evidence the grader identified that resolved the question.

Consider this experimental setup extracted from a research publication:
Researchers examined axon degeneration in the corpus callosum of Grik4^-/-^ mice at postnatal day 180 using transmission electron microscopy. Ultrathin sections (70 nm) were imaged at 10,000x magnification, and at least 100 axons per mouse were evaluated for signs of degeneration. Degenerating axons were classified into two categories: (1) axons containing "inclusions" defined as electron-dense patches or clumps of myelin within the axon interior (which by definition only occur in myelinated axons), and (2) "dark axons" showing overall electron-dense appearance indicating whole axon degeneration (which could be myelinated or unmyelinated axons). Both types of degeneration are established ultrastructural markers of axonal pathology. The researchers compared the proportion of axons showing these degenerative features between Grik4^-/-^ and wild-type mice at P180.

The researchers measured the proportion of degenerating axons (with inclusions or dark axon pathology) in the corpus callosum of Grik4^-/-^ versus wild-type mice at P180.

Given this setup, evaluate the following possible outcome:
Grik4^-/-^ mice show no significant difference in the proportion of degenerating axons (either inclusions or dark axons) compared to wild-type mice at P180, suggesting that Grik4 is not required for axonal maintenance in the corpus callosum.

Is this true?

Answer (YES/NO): NO